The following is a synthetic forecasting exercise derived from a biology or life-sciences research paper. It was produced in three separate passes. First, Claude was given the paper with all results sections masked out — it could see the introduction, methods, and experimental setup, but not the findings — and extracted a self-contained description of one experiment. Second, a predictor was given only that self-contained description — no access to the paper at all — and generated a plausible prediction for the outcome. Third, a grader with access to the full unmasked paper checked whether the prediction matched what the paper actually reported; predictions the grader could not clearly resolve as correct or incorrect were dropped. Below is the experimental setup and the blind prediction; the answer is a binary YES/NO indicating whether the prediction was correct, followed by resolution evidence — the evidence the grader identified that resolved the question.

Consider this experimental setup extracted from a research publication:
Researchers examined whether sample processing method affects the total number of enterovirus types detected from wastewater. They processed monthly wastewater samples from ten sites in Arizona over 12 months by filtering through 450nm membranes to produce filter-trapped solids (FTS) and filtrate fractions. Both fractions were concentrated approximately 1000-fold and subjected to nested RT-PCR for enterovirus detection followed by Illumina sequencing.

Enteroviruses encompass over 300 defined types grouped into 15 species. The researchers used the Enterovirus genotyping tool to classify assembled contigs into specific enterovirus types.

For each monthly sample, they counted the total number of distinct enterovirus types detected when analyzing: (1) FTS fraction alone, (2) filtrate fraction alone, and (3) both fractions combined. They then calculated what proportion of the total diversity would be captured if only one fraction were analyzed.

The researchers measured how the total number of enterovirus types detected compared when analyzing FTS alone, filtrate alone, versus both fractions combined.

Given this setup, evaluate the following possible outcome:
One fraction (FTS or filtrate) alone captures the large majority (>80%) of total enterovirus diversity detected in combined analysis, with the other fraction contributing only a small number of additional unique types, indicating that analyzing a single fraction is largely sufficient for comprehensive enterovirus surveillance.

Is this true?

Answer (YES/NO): NO